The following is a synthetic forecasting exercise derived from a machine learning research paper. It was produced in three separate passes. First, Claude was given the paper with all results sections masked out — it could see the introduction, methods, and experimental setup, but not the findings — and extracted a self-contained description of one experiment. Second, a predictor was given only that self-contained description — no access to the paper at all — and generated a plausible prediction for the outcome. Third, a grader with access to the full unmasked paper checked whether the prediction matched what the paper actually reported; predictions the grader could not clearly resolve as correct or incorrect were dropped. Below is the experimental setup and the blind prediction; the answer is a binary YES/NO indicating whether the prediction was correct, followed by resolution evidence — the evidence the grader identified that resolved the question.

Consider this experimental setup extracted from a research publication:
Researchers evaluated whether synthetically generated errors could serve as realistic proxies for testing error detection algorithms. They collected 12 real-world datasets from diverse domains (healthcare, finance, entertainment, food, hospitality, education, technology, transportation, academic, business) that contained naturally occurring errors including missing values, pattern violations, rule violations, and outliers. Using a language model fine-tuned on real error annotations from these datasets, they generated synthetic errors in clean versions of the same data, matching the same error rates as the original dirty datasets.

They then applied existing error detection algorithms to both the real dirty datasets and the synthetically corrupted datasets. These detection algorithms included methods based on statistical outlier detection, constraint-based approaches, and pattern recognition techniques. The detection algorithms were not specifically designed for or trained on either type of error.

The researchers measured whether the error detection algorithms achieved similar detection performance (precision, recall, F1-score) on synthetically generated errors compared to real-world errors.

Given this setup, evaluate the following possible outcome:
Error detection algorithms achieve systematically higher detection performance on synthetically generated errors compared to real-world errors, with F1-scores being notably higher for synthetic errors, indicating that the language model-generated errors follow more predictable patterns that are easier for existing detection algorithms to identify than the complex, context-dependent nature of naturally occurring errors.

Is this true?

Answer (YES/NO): NO